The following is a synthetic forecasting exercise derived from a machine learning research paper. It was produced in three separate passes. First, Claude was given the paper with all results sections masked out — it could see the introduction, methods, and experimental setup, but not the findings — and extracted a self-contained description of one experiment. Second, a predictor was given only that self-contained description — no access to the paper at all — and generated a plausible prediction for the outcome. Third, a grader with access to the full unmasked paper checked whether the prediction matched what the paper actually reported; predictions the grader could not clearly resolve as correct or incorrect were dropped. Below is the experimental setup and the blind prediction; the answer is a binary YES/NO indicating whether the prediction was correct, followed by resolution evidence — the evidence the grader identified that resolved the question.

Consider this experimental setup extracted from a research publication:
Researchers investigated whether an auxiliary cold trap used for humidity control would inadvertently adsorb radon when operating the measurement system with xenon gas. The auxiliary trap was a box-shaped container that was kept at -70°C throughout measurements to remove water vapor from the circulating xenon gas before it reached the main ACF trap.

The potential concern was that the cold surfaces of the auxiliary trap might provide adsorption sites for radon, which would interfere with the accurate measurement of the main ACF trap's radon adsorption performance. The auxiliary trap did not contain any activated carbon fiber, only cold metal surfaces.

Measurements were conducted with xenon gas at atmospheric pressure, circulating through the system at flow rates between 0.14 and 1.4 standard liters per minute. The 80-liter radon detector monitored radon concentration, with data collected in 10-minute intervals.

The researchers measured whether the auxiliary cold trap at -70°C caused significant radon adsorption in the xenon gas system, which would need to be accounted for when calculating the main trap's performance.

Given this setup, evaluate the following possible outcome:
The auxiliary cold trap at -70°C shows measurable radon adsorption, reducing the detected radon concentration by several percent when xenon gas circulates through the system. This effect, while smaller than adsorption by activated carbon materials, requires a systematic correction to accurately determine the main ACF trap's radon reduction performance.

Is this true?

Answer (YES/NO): NO